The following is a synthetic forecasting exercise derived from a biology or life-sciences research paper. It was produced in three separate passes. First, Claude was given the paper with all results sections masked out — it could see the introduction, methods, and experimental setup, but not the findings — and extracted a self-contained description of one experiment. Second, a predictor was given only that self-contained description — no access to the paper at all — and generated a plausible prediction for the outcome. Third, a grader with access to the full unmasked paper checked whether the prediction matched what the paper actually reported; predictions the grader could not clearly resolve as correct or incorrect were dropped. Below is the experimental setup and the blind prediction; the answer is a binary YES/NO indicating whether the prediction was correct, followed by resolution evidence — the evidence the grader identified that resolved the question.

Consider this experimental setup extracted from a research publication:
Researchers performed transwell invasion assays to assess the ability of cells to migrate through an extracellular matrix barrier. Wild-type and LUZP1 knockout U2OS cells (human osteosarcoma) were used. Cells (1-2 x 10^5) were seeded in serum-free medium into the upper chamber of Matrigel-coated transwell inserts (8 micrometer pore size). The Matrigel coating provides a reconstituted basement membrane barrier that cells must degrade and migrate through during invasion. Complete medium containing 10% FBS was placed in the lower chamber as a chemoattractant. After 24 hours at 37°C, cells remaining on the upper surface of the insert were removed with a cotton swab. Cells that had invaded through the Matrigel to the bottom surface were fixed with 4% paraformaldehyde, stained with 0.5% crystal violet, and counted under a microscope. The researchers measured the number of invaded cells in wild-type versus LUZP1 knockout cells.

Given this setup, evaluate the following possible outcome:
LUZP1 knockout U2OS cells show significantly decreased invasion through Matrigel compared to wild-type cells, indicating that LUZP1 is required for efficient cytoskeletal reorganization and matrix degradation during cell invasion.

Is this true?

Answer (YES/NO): YES